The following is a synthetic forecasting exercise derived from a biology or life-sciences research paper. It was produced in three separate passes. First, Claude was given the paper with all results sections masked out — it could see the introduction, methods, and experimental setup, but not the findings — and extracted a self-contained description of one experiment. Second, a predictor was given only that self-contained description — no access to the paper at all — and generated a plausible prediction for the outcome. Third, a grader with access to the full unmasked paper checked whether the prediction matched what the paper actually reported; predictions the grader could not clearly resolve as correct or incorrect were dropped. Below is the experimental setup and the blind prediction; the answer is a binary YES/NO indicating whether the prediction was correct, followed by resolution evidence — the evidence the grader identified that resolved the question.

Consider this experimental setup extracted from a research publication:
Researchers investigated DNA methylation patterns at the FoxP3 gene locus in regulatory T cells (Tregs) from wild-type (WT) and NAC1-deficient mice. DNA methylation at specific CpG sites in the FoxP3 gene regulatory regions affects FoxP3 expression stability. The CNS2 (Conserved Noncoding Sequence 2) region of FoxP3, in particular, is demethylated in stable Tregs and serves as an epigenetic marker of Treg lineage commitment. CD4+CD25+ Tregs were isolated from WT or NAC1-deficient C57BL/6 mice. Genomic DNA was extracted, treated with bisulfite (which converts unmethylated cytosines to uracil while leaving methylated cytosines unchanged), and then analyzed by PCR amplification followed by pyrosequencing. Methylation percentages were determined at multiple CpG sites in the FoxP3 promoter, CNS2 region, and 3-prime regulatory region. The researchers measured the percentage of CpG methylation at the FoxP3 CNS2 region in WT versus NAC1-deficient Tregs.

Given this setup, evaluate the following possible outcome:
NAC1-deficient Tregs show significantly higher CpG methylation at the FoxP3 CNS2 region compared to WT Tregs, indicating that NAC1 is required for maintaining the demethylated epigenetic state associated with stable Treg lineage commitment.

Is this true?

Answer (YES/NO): NO